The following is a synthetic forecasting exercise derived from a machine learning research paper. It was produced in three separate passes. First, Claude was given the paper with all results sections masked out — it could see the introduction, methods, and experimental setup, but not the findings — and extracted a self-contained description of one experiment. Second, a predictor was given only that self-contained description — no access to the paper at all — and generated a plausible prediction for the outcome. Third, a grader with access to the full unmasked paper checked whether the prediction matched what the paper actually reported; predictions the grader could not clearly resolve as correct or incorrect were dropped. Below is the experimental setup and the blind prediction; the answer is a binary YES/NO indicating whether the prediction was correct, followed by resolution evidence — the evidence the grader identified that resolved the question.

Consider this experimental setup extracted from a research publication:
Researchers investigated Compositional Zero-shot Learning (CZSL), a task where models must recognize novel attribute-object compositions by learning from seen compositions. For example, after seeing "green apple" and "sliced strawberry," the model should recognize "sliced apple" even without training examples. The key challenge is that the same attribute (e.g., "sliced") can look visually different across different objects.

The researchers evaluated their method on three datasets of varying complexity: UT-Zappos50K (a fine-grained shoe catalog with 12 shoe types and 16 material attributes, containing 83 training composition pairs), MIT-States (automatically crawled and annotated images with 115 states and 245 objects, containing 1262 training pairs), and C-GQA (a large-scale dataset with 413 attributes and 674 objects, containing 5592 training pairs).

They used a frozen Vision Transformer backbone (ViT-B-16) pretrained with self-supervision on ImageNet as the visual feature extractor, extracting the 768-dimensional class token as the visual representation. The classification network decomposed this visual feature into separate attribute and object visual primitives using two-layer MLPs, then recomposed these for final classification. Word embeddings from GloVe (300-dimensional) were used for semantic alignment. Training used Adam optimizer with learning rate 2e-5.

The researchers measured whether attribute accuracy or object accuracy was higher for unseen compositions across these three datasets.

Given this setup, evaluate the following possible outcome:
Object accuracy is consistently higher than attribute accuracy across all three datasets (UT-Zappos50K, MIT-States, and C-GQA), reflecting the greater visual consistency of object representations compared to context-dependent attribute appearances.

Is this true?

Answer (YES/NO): YES